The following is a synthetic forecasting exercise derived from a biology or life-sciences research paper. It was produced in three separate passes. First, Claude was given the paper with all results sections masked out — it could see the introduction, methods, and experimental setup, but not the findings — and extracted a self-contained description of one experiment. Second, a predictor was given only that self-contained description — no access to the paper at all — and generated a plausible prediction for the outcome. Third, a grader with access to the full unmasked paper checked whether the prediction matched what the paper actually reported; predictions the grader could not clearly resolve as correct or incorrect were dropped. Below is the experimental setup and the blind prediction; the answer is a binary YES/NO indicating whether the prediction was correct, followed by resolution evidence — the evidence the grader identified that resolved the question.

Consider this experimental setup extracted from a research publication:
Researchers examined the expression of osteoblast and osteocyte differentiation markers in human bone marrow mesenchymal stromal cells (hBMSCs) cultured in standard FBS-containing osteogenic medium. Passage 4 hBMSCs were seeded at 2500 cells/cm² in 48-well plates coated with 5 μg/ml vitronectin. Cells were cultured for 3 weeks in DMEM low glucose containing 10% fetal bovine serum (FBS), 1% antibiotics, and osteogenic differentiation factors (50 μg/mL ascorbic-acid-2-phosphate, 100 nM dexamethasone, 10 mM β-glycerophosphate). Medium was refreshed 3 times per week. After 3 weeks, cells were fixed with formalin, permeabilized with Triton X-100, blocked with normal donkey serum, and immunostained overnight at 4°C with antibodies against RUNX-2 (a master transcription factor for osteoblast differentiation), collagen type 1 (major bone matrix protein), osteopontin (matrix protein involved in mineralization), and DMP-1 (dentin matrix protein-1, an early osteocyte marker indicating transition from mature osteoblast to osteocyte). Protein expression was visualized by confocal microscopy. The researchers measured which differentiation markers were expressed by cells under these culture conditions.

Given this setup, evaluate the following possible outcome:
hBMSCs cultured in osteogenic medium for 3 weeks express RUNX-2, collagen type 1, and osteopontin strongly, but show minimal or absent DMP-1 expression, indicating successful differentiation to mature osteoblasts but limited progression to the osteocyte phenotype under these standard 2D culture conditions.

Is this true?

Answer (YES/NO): YES